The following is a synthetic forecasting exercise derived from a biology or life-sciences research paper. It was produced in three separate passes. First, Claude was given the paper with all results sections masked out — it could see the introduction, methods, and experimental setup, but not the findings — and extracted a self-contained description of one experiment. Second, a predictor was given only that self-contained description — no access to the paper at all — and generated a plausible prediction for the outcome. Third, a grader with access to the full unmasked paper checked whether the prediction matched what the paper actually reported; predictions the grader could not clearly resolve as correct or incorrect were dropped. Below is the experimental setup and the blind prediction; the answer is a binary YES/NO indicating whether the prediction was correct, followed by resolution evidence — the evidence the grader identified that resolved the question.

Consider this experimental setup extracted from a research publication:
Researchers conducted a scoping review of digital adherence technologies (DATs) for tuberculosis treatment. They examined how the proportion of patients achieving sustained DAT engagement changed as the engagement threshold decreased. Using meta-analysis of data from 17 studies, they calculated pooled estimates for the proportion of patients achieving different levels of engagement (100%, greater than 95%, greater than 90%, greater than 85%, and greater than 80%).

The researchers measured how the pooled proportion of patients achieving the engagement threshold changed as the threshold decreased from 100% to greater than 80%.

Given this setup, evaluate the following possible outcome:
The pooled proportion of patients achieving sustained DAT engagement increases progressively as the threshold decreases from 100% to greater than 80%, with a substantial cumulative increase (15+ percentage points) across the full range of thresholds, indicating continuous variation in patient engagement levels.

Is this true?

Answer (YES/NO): NO